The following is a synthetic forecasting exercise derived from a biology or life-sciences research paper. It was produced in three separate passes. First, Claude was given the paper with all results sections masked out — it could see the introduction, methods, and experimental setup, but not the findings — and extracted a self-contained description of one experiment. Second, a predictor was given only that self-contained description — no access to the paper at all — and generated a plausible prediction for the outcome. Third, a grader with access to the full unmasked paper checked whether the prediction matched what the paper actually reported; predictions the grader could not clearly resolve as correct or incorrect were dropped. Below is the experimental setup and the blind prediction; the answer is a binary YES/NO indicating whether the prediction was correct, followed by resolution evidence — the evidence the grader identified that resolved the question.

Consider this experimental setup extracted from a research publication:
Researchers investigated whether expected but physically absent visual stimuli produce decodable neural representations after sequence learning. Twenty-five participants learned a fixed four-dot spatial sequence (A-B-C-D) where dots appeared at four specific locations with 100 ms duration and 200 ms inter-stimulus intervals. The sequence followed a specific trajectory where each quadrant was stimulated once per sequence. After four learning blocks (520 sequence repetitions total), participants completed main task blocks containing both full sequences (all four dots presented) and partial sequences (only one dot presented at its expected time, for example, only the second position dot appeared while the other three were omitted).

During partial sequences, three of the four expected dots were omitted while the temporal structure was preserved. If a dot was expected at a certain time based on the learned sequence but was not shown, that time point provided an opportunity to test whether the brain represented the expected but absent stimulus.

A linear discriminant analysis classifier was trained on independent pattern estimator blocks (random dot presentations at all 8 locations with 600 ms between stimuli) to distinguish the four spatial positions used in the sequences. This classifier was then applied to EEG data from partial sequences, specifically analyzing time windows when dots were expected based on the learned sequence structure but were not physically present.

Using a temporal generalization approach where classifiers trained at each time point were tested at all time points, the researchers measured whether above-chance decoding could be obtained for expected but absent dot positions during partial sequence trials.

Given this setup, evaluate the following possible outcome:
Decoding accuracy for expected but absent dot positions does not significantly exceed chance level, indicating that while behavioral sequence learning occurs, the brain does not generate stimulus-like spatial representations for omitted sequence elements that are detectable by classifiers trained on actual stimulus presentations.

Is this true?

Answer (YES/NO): NO